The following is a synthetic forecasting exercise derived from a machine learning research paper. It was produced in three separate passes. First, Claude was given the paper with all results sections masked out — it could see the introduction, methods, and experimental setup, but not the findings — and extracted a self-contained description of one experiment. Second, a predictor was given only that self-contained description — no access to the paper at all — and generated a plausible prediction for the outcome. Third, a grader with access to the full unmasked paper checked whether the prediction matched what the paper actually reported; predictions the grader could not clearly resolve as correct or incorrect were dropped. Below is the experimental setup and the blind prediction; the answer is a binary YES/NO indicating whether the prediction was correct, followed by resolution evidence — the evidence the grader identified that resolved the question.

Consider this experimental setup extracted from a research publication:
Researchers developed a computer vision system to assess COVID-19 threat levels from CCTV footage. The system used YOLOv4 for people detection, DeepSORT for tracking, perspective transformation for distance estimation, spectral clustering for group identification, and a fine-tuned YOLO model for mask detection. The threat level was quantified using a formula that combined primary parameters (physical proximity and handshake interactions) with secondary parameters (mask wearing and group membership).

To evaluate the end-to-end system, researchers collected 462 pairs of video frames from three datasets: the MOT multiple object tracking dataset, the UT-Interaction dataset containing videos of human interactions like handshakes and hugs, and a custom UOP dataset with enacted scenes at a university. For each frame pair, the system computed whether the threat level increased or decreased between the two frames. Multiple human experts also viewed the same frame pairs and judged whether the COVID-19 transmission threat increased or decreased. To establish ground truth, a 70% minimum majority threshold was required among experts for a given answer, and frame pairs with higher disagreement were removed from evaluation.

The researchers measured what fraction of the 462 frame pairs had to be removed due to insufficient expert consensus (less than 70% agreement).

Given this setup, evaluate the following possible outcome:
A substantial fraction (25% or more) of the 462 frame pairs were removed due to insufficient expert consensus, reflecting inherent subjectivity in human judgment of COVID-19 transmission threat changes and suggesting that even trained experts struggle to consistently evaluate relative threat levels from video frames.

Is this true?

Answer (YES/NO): NO